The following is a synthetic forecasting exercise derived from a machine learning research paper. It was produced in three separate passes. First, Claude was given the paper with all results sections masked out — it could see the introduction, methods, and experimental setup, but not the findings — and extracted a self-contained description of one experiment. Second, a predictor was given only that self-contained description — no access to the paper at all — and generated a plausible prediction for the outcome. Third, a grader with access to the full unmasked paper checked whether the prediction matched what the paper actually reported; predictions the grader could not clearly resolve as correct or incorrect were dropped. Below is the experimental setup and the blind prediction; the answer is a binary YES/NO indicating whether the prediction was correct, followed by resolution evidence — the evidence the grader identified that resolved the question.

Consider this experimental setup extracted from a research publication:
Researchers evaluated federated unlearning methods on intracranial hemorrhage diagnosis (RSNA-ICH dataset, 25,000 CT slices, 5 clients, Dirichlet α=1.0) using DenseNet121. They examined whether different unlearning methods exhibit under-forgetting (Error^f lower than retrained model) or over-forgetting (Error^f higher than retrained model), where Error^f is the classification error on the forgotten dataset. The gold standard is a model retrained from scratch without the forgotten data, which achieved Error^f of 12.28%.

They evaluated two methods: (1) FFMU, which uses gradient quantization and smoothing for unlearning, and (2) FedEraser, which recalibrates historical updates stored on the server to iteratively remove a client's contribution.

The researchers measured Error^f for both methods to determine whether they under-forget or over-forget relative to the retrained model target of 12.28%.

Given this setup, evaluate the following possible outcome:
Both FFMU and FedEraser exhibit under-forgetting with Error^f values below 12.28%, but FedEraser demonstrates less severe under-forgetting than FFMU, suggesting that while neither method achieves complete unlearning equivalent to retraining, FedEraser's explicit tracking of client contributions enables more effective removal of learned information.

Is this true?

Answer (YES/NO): NO